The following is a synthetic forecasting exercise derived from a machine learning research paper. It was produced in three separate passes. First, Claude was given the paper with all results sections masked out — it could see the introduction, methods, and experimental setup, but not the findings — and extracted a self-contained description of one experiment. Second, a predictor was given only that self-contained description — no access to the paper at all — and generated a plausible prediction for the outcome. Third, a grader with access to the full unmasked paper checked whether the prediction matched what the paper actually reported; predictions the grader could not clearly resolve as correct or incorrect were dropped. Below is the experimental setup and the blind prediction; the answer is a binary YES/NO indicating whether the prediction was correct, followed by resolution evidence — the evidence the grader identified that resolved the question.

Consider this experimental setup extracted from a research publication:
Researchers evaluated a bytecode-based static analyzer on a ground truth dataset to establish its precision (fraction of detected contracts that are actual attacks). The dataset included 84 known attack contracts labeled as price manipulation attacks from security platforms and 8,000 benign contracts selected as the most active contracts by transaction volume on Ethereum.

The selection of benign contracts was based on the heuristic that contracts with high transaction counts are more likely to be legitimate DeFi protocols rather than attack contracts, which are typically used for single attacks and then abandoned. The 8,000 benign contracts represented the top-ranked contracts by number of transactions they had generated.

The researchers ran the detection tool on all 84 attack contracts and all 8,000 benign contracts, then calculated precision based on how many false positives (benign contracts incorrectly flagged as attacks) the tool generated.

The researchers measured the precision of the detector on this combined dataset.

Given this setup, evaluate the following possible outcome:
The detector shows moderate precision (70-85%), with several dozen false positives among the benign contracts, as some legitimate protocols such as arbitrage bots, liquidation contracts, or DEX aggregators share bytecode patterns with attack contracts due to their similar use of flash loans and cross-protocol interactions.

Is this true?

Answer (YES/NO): NO